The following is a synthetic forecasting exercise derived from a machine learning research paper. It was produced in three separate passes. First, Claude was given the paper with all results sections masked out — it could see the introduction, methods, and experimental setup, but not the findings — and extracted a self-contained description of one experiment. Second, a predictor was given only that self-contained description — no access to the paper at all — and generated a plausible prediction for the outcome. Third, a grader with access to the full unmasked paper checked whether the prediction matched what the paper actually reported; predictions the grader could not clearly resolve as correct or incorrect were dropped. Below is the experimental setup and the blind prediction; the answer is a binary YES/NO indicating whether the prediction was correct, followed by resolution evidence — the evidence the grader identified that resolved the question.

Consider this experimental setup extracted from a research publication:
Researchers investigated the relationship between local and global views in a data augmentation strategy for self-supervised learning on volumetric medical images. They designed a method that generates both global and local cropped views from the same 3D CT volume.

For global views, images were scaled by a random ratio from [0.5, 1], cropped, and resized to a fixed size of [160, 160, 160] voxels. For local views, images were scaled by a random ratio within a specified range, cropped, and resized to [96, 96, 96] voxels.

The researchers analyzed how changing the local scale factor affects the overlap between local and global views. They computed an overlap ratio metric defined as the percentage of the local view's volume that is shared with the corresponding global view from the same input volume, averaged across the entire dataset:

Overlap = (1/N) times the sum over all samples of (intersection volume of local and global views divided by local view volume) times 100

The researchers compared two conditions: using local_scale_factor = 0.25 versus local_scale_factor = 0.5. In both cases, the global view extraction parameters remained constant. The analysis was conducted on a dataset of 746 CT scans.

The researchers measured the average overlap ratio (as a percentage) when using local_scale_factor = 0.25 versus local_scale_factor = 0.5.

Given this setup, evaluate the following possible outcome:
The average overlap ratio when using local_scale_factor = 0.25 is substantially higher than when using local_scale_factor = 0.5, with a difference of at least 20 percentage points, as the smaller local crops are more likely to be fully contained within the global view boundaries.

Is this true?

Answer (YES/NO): NO